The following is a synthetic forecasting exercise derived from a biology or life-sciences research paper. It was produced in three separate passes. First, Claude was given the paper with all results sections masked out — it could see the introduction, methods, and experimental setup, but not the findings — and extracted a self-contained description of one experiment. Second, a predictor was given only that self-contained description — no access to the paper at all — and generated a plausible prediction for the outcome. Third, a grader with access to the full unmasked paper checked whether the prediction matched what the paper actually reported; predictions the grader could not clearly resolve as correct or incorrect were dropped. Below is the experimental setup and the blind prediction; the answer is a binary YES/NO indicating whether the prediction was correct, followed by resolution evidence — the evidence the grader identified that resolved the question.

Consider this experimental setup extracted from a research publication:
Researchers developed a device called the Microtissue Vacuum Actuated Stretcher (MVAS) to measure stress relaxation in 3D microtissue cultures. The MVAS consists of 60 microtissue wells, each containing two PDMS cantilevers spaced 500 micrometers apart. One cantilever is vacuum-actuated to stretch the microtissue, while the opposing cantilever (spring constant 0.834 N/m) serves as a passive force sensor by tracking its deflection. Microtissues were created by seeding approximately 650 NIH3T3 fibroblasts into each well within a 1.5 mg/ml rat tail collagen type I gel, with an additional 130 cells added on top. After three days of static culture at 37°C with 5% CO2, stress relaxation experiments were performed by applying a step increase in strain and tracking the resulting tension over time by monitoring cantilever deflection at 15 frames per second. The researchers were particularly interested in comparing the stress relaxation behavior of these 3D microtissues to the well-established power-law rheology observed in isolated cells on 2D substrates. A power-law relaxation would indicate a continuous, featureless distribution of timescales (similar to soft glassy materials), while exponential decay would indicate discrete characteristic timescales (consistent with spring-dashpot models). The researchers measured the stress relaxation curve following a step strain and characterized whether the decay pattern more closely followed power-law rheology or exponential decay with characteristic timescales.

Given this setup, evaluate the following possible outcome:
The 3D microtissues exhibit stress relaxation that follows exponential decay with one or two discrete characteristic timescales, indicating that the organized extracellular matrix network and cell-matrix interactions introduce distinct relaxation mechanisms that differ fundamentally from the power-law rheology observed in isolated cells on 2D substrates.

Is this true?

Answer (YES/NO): NO